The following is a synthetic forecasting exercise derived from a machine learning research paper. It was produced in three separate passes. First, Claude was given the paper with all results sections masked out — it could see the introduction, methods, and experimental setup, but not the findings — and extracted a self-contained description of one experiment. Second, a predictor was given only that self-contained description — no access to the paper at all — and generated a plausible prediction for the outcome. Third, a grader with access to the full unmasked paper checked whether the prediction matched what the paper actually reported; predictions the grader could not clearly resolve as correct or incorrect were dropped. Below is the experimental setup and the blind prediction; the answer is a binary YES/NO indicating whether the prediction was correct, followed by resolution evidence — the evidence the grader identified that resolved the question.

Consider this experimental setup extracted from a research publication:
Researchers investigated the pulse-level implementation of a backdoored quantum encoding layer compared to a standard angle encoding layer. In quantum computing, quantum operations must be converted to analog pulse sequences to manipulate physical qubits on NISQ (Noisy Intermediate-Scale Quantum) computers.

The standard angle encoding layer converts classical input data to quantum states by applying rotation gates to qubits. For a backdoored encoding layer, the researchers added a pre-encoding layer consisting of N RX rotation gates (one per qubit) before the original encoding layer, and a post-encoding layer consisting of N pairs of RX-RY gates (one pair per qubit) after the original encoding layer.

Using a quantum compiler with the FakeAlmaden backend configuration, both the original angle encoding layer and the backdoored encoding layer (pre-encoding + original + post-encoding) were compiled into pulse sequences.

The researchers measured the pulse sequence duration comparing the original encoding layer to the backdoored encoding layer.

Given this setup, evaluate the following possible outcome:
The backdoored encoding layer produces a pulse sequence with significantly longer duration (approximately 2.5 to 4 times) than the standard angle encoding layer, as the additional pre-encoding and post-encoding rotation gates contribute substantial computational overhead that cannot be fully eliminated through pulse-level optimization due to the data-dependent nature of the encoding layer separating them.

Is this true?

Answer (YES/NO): NO